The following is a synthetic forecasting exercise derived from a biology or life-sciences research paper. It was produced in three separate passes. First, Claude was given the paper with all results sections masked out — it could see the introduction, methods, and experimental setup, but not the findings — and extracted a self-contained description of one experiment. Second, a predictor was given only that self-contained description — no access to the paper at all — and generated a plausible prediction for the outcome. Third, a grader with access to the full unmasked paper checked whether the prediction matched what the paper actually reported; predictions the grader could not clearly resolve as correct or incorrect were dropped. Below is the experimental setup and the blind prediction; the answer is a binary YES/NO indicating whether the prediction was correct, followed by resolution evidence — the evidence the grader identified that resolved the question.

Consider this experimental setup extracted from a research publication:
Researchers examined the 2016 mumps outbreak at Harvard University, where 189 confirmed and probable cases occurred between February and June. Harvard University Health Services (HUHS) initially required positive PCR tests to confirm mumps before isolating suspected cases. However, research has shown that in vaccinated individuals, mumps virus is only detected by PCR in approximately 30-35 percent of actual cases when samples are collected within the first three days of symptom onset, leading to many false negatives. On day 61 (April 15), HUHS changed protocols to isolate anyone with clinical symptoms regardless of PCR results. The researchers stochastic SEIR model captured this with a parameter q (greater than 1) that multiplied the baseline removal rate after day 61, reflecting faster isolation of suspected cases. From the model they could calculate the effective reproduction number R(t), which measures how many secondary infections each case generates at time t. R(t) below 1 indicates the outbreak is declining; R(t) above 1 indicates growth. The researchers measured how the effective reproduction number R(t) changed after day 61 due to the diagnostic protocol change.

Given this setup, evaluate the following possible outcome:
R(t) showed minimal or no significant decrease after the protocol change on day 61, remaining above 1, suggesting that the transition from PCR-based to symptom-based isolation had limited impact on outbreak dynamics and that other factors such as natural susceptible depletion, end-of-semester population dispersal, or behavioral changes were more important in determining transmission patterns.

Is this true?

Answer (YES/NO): NO